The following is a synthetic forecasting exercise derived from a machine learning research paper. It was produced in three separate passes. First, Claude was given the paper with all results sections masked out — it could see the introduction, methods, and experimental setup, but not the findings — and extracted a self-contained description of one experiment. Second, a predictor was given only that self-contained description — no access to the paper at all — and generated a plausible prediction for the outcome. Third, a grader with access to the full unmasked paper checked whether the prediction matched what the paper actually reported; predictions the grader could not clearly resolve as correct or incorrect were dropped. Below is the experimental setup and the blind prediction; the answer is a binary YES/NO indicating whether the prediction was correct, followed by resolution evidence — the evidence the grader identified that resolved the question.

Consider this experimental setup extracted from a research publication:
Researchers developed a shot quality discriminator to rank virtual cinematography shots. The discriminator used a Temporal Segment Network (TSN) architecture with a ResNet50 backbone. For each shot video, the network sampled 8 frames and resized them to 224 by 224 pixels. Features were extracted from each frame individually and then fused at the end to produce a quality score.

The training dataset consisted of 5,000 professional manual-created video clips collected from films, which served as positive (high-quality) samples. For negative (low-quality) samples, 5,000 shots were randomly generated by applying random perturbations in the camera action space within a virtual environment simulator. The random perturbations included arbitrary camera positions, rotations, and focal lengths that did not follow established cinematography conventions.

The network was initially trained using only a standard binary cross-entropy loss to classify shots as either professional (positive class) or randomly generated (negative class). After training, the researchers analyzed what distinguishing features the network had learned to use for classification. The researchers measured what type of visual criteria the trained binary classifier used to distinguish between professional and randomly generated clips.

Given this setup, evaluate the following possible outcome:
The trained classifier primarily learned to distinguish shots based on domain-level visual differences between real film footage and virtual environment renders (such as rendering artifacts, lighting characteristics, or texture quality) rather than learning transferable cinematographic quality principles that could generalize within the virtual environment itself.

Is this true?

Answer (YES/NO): NO